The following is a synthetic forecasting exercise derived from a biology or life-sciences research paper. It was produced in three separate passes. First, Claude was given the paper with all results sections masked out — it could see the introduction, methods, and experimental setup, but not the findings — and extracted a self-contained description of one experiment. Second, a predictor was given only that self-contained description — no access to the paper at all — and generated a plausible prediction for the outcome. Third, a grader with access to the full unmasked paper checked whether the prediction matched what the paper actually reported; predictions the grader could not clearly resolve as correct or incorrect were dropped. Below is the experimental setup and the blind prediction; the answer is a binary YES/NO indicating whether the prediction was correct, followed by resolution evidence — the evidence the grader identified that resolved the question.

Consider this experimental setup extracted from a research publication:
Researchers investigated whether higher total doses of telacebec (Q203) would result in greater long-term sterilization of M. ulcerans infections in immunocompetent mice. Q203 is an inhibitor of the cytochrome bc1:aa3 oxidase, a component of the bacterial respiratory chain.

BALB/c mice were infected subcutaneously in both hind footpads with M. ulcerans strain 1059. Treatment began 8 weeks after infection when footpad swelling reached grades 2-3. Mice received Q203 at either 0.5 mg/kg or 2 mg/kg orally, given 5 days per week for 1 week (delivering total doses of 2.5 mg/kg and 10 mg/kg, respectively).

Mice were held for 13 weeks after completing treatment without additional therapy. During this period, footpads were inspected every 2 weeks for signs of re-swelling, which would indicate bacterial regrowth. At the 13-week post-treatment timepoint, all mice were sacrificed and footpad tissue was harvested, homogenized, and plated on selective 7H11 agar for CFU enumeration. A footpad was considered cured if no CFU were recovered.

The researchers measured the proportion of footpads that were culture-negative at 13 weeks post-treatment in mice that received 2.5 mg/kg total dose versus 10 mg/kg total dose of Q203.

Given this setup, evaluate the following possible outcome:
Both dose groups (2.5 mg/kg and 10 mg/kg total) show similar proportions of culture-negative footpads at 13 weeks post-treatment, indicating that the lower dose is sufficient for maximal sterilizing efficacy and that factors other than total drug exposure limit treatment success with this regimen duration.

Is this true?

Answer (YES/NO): NO